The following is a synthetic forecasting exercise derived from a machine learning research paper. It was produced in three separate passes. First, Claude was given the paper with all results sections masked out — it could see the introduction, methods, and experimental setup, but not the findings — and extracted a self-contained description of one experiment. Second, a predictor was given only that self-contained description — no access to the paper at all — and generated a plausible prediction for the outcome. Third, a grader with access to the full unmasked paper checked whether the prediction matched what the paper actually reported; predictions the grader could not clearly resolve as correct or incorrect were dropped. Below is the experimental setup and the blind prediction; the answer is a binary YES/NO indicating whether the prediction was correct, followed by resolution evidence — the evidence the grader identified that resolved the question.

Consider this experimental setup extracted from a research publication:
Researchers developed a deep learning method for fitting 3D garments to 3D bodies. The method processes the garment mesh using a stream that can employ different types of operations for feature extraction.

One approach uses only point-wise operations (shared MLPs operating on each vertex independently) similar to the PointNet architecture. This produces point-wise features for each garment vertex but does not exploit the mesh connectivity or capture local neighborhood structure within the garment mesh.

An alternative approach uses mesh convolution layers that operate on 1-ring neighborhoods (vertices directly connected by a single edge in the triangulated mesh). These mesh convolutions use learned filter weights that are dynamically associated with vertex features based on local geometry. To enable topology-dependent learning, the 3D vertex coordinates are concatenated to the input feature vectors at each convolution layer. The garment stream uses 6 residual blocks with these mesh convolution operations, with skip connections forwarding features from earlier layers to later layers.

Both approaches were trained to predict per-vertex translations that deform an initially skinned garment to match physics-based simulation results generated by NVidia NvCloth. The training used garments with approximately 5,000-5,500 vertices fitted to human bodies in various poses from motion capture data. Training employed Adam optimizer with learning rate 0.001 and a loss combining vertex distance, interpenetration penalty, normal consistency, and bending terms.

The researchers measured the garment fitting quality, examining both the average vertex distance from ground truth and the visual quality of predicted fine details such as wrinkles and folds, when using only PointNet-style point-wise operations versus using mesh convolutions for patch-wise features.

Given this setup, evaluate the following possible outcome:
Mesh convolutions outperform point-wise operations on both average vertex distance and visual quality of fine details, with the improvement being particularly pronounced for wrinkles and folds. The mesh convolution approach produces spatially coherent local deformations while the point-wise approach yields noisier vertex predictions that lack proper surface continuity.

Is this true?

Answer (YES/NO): NO